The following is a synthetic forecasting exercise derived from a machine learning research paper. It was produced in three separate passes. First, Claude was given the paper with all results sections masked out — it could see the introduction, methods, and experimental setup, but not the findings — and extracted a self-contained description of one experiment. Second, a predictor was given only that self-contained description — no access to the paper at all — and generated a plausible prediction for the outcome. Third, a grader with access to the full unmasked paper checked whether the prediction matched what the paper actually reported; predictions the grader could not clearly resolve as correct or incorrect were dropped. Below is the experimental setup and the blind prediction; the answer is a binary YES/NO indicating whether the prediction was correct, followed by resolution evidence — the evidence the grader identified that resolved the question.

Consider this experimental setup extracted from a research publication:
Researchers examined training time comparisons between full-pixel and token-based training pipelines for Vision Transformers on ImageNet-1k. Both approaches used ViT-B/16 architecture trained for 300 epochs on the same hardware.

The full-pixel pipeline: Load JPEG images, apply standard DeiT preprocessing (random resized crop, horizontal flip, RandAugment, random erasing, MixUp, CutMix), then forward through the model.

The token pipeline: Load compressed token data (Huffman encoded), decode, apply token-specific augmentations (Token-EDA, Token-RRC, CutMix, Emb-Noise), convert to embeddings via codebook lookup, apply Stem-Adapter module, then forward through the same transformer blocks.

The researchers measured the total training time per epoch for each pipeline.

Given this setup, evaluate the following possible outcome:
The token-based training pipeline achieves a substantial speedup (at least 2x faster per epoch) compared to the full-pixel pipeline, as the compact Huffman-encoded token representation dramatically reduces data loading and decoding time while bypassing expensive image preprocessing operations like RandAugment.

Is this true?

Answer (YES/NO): NO